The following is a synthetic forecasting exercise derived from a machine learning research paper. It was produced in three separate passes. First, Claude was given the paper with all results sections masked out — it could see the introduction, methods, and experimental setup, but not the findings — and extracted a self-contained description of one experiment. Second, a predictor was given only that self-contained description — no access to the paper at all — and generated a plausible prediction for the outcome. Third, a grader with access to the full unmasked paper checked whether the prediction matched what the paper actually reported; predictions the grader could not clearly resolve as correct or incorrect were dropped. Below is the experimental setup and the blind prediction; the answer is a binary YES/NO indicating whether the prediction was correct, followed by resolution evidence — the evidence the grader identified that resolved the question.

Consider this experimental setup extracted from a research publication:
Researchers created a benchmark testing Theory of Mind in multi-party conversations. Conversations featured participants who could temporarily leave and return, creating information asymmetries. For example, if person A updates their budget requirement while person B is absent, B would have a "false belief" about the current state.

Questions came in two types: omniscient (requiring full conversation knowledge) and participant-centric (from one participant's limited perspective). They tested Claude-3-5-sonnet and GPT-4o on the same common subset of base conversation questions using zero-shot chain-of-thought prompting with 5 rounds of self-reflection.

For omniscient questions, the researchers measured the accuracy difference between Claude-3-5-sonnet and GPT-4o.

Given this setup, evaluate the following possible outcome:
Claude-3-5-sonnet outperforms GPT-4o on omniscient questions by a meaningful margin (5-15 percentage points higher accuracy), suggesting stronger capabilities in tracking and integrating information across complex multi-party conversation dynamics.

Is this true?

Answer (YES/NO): YES